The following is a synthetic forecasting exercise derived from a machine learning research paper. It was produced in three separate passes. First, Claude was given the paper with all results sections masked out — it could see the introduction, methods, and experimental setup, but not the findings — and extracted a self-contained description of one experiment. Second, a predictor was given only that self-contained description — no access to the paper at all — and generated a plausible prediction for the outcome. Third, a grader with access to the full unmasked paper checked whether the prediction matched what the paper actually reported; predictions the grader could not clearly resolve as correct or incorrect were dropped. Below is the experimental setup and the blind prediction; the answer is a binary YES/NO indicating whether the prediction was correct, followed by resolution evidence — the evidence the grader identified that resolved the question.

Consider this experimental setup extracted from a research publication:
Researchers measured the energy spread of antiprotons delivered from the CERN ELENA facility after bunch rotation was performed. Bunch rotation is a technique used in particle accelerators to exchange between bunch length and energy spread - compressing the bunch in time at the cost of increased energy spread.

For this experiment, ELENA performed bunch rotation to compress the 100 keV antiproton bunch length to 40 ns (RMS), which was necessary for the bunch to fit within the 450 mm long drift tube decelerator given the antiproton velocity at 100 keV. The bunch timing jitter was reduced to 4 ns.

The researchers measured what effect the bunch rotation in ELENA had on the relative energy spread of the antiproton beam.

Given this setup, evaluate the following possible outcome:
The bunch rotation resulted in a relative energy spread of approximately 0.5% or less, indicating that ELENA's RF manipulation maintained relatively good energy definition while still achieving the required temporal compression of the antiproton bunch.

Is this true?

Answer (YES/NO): YES